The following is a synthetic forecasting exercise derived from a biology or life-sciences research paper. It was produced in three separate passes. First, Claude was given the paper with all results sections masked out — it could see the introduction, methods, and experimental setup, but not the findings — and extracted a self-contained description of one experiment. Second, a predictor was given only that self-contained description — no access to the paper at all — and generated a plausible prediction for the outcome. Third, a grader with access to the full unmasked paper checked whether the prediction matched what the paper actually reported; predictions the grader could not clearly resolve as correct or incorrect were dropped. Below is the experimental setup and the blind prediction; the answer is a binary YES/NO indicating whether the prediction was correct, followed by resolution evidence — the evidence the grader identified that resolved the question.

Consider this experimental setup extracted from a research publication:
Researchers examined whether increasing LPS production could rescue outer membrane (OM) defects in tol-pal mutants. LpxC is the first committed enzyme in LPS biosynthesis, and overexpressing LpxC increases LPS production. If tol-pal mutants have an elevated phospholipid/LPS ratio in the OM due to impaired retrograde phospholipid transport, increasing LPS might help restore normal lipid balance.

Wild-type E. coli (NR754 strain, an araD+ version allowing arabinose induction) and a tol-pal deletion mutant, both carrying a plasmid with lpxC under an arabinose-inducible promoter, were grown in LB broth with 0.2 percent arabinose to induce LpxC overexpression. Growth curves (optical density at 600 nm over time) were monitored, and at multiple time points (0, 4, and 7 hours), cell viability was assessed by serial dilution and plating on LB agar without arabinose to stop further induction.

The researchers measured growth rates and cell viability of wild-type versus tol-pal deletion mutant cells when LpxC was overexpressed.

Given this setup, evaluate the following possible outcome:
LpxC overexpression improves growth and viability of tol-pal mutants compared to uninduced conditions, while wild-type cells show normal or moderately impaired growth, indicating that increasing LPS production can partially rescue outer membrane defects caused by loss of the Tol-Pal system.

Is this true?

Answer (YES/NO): NO